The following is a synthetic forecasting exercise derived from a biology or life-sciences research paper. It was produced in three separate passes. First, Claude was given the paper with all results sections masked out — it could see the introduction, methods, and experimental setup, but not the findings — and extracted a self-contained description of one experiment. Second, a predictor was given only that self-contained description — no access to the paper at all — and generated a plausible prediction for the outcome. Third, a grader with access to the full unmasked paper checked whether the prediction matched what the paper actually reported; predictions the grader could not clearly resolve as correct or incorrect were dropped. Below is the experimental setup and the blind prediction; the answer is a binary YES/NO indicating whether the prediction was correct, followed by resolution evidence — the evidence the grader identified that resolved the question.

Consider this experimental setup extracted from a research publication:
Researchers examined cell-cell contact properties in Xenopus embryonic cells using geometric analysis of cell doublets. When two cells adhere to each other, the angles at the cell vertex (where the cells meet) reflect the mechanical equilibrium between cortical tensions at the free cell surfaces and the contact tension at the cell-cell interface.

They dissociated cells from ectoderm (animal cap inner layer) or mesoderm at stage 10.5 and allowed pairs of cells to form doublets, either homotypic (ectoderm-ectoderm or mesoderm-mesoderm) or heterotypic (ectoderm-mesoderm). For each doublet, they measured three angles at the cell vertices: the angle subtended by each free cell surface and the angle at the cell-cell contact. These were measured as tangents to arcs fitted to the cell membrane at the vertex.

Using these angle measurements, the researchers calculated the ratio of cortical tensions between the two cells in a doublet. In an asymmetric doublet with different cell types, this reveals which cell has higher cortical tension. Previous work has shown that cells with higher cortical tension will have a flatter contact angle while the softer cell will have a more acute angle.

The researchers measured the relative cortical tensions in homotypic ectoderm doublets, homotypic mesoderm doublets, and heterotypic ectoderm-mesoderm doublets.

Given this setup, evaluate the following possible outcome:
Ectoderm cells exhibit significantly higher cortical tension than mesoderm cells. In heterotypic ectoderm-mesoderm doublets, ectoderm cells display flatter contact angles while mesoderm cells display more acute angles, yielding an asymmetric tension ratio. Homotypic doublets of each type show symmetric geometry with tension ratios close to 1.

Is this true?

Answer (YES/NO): YES